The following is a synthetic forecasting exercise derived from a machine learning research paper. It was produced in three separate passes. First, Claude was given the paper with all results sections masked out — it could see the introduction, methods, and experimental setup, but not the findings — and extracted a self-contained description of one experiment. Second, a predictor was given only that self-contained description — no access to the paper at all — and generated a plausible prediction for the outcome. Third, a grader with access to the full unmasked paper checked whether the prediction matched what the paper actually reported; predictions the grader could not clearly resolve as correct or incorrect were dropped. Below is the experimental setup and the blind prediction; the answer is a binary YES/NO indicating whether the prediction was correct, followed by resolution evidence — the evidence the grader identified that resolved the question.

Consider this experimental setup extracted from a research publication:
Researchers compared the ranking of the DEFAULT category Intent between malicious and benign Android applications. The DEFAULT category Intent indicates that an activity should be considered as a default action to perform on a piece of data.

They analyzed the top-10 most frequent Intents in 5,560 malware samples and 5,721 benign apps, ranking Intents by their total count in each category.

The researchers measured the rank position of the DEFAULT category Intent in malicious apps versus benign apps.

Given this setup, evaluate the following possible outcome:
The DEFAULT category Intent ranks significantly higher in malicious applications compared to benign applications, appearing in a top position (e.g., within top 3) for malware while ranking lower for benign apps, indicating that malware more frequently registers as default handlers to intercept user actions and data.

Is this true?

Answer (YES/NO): NO